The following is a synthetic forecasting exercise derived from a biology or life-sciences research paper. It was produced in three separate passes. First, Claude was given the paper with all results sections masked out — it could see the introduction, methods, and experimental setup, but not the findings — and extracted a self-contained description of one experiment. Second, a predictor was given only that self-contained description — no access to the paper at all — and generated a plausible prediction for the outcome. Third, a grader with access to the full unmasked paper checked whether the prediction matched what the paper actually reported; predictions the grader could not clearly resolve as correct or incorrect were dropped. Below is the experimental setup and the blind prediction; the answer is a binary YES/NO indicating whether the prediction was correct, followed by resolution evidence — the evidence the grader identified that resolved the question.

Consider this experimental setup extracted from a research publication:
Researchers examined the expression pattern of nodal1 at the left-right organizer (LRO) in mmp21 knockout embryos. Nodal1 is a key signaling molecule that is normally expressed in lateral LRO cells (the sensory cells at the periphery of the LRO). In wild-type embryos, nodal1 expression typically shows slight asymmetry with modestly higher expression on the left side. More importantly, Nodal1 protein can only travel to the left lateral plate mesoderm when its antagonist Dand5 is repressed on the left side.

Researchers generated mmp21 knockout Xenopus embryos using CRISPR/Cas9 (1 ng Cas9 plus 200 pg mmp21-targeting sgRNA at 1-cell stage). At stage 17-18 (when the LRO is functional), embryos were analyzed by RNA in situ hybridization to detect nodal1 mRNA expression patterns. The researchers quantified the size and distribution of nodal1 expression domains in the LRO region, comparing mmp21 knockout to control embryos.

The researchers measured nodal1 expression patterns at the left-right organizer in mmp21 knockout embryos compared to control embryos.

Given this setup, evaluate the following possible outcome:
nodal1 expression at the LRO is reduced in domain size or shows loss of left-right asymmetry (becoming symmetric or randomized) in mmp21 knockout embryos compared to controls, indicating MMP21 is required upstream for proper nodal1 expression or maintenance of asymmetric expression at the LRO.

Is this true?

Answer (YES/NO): NO